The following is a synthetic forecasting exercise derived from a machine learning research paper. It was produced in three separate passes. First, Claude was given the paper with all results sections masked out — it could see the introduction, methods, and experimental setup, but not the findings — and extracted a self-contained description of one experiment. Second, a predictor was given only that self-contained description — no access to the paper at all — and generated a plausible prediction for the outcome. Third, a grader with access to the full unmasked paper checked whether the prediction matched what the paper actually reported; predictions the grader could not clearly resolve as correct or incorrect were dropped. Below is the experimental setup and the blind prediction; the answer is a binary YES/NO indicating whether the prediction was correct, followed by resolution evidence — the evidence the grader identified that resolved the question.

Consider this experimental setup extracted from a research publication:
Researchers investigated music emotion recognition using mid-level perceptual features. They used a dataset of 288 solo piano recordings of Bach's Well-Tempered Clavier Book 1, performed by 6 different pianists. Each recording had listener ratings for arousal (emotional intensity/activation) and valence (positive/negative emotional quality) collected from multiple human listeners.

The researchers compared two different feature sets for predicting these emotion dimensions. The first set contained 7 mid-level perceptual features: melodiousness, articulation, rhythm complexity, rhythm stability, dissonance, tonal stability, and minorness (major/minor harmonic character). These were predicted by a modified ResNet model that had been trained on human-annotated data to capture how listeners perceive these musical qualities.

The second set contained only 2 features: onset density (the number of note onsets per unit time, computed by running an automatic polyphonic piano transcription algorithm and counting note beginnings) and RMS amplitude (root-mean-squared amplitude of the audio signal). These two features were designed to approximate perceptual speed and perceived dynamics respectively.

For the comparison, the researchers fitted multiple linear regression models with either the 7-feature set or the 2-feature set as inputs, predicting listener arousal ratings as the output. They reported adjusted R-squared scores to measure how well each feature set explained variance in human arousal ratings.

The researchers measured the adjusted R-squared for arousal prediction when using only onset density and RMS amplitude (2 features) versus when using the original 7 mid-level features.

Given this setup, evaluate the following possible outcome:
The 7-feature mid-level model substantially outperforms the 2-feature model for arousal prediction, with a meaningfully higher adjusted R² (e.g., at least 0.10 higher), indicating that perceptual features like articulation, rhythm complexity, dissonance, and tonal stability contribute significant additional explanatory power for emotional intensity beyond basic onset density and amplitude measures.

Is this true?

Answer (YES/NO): NO